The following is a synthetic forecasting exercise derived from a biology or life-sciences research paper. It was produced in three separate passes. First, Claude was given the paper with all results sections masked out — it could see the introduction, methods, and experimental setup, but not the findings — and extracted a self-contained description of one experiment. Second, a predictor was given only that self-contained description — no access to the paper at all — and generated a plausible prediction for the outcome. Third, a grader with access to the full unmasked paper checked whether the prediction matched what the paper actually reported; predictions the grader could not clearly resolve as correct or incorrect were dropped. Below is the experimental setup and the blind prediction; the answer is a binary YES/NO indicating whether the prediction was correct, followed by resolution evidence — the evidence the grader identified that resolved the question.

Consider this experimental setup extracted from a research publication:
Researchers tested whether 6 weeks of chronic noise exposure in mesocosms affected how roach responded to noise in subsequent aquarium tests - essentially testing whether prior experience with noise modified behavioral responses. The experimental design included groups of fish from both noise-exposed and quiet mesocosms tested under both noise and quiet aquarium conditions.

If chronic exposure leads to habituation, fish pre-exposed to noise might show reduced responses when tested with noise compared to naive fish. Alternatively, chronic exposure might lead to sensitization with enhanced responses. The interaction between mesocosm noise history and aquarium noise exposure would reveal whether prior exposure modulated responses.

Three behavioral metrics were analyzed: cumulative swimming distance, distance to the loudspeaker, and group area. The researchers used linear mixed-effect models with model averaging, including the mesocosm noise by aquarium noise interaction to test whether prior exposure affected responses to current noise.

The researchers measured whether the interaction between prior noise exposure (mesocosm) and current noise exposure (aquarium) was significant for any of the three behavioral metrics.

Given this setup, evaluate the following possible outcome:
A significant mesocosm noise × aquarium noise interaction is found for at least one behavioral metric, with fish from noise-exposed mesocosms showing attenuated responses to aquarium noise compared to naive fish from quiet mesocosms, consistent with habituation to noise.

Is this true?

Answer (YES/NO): NO